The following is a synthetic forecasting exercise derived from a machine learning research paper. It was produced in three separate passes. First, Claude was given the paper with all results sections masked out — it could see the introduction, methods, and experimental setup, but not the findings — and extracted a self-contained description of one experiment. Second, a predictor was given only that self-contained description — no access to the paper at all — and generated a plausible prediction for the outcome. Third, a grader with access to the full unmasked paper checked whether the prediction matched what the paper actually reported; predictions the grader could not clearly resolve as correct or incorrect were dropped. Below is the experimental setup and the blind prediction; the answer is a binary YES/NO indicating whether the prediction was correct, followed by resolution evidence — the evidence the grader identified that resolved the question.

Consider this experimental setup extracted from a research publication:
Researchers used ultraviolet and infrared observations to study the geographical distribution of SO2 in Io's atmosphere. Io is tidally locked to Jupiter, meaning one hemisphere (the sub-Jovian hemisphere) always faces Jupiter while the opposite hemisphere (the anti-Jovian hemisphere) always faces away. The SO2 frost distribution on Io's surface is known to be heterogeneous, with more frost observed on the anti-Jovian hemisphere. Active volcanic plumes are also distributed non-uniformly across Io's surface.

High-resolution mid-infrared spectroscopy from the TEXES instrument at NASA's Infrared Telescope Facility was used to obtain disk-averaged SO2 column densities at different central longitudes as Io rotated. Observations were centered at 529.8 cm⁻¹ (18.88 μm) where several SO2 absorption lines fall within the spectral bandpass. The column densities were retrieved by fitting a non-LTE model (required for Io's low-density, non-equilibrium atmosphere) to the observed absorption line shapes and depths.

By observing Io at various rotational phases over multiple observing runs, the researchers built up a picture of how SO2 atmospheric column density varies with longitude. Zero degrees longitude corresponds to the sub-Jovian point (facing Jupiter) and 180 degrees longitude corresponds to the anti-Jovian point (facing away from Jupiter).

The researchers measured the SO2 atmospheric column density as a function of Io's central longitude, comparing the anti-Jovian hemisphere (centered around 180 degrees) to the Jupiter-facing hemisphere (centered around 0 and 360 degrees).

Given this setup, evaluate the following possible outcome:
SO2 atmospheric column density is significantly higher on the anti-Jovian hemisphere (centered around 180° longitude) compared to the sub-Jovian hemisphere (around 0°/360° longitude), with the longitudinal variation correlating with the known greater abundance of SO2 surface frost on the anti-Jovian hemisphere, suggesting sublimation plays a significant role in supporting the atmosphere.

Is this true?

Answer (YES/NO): YES